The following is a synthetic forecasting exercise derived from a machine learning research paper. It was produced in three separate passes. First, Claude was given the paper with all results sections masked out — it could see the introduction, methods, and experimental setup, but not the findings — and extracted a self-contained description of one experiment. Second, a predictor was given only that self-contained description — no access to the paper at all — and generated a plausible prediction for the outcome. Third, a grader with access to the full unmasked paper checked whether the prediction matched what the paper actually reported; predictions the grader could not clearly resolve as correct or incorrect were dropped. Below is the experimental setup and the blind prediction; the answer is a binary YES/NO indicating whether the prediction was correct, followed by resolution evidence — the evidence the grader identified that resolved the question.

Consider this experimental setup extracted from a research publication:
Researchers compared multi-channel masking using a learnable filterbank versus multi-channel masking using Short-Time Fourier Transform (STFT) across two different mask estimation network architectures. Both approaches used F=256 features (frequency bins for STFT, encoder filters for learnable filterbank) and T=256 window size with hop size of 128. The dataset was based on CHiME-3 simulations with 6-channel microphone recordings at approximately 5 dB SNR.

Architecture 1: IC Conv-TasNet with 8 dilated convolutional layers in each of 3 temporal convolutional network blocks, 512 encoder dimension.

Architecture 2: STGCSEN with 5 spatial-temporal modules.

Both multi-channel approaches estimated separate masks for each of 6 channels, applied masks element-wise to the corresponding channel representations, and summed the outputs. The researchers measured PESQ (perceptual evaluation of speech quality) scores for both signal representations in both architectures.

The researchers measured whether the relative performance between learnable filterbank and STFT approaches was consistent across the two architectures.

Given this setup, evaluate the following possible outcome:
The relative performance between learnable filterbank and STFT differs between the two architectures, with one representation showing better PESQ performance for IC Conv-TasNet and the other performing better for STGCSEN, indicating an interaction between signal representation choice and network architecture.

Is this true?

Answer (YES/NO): NO